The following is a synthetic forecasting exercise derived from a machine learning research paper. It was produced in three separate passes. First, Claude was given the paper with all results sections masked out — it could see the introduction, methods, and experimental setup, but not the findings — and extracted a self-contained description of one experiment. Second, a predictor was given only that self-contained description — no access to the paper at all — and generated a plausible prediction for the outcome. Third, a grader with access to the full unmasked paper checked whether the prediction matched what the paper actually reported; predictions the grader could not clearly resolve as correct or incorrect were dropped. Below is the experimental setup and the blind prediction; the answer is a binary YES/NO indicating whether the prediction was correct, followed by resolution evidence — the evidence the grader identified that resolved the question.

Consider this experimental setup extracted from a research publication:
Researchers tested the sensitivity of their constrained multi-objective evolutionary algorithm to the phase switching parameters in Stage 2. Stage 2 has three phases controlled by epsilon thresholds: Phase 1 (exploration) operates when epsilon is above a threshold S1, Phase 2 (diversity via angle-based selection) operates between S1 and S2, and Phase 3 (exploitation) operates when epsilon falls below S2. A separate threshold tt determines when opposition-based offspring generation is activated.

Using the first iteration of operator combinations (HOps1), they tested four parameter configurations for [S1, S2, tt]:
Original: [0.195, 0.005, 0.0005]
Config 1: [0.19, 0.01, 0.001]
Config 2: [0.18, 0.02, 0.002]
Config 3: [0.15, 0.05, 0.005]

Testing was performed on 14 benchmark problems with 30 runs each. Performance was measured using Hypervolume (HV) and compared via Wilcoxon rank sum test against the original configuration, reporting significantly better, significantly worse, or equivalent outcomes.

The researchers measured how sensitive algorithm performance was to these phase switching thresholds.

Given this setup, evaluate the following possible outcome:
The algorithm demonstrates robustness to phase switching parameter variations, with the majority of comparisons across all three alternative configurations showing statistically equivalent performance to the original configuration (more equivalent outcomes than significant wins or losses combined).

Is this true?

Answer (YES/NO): YES